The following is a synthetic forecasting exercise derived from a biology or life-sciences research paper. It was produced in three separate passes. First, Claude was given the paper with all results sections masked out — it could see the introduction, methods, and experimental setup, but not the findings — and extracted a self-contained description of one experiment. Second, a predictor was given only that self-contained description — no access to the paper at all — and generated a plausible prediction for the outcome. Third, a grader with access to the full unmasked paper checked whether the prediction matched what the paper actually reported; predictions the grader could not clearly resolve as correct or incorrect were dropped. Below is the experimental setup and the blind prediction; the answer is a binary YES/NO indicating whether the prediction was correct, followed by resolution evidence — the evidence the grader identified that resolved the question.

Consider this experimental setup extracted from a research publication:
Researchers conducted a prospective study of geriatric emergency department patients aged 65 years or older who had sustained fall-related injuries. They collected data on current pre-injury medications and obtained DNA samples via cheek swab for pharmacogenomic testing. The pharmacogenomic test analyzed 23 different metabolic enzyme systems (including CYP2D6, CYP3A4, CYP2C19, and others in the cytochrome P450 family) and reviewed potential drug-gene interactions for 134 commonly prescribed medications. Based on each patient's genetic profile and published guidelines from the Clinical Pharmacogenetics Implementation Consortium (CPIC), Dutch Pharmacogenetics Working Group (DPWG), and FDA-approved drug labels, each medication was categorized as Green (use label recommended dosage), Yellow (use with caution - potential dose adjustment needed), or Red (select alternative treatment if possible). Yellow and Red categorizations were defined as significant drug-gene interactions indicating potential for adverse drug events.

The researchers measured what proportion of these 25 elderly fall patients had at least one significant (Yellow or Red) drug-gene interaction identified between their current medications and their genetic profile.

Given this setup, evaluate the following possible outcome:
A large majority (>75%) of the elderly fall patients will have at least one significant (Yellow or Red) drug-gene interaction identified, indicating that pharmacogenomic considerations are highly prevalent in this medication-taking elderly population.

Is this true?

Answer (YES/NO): NO